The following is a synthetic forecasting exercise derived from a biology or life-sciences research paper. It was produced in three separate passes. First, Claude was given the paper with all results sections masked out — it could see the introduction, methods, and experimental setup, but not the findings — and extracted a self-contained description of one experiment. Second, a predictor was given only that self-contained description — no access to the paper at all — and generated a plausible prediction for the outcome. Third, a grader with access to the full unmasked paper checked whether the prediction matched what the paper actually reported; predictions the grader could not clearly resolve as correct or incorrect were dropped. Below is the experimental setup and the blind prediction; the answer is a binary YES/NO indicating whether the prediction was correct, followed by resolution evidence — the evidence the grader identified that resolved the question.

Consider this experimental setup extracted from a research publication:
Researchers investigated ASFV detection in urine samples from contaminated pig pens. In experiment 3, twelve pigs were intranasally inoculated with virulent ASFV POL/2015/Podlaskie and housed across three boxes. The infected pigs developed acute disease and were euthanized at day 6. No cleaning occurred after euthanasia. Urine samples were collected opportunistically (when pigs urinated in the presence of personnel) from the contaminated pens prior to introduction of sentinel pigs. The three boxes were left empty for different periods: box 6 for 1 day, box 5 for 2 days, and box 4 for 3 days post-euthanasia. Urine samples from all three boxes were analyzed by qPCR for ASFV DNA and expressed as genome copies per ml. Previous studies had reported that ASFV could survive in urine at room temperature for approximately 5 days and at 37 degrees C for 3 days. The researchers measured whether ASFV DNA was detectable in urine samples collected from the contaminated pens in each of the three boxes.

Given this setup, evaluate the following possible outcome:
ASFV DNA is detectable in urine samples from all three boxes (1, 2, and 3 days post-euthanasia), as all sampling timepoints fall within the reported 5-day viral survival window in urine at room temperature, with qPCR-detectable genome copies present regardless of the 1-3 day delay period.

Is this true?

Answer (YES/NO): YES